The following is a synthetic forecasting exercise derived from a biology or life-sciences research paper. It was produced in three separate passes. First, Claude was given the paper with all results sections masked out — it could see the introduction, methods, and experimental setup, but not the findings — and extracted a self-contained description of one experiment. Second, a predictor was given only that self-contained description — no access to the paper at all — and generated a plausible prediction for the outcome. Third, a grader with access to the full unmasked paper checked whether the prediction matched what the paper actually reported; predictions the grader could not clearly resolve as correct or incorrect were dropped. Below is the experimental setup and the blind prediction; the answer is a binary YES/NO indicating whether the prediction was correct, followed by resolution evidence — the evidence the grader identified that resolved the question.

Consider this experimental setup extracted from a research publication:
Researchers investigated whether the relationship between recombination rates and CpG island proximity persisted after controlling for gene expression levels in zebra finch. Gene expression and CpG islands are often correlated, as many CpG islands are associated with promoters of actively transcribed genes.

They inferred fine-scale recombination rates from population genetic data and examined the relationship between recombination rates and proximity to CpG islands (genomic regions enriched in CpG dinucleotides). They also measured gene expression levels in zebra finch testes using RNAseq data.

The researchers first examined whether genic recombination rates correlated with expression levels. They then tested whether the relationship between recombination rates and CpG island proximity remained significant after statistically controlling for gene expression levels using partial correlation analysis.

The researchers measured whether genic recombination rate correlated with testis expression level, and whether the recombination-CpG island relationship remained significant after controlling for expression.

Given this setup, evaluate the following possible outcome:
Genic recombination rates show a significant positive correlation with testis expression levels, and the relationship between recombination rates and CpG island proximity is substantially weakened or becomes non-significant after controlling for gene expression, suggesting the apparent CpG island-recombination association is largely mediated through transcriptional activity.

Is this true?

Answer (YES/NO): NO